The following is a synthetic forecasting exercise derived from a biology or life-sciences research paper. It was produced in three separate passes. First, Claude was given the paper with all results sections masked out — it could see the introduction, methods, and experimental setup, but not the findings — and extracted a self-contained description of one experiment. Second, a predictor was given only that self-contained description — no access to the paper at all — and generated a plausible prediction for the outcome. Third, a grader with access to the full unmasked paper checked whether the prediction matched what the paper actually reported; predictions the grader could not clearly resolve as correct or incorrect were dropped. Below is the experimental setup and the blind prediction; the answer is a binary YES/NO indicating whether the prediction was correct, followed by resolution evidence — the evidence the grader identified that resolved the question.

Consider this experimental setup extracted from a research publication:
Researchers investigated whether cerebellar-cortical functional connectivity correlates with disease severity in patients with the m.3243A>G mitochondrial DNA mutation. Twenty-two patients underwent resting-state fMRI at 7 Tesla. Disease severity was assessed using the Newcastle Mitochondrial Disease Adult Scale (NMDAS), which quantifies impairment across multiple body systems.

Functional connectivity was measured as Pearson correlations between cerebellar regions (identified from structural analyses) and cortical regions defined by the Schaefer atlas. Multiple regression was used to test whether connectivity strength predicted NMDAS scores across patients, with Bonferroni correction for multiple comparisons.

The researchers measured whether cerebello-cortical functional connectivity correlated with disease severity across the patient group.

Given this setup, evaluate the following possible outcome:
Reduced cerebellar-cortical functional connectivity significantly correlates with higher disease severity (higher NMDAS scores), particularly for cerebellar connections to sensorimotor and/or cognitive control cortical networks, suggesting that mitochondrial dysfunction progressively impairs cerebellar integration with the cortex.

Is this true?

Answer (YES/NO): YES